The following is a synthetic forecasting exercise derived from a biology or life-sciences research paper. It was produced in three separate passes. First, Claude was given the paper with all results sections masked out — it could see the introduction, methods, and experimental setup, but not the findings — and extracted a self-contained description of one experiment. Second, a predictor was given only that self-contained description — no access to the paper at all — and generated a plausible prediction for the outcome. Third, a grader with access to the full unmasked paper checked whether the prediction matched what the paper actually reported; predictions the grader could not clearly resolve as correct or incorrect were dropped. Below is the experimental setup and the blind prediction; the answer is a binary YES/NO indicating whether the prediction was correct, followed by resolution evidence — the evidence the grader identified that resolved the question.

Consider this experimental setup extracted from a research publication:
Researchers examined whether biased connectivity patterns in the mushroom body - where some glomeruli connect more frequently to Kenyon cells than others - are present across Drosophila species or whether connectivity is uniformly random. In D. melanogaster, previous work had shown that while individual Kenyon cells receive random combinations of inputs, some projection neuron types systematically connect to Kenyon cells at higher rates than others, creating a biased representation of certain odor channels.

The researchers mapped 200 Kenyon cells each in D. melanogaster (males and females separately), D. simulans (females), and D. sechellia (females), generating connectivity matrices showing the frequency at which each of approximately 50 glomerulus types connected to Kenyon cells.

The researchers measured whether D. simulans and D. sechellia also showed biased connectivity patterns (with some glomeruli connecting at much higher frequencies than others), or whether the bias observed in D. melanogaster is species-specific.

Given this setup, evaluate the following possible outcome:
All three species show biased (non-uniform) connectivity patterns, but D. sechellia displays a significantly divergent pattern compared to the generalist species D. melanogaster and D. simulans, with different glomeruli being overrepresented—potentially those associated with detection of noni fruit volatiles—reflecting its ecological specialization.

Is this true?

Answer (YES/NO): YES